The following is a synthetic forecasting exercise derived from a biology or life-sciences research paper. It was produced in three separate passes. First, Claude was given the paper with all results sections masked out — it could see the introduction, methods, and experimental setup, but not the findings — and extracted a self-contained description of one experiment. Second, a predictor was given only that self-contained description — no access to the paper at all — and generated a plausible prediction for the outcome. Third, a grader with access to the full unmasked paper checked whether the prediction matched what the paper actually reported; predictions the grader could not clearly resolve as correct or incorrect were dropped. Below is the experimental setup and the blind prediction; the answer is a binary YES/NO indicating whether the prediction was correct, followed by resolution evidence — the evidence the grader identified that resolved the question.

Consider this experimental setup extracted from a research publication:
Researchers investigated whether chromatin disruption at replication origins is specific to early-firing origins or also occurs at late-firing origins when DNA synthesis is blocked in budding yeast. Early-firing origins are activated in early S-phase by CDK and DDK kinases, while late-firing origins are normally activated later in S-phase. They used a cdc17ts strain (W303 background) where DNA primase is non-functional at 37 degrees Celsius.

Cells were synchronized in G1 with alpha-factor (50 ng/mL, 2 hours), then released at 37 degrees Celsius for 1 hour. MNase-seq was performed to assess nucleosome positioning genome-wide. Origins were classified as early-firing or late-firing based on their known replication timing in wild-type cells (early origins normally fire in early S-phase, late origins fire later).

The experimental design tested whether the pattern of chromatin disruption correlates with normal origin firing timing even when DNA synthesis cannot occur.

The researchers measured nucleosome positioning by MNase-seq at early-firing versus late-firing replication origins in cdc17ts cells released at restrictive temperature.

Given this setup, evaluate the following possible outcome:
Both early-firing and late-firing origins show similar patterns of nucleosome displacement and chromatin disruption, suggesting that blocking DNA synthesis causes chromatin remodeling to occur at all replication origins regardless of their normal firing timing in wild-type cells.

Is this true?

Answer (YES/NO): NO